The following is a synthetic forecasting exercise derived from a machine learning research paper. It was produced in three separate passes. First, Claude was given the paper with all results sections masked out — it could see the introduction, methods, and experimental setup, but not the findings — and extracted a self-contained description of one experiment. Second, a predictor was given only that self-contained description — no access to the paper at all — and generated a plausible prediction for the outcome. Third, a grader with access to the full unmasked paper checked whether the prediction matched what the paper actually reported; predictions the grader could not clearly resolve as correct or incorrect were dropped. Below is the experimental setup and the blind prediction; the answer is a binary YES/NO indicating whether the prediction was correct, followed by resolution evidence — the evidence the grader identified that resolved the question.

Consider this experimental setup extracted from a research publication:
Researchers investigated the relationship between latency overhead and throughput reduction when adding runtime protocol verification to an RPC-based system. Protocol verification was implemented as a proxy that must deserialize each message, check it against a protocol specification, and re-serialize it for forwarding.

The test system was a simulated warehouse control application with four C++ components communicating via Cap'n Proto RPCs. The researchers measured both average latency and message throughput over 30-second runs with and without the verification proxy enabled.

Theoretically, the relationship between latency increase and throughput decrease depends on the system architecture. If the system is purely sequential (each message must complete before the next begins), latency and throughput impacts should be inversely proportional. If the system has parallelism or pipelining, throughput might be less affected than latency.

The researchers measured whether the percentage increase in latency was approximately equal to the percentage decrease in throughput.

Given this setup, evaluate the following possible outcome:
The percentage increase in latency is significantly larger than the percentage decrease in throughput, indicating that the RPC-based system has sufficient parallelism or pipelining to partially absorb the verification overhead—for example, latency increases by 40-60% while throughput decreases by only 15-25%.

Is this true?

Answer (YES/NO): NO